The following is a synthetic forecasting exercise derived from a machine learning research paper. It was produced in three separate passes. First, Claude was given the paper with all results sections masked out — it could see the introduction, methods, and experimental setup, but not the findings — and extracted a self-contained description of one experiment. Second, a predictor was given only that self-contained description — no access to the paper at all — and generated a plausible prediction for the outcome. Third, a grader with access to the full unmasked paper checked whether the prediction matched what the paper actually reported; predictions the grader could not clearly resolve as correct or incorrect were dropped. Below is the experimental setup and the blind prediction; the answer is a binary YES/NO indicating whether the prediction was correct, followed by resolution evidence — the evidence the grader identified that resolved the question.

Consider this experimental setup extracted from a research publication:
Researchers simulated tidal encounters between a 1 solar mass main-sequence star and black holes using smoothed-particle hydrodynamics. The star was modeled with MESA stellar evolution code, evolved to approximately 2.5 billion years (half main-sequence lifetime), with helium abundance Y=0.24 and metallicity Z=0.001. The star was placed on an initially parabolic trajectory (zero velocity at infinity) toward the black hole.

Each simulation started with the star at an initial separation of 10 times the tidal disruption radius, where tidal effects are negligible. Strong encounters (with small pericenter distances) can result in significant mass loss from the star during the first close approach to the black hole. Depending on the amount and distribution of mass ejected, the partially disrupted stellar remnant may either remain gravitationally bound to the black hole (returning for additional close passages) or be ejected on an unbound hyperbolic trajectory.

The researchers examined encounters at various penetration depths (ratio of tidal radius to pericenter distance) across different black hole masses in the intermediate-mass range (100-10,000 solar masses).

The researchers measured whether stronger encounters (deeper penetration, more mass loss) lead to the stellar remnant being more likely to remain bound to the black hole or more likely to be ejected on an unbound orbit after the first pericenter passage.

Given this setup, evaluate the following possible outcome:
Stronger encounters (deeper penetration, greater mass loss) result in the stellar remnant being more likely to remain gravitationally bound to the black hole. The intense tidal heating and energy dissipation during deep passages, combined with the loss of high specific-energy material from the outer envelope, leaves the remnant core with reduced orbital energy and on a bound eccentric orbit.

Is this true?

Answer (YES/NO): NO